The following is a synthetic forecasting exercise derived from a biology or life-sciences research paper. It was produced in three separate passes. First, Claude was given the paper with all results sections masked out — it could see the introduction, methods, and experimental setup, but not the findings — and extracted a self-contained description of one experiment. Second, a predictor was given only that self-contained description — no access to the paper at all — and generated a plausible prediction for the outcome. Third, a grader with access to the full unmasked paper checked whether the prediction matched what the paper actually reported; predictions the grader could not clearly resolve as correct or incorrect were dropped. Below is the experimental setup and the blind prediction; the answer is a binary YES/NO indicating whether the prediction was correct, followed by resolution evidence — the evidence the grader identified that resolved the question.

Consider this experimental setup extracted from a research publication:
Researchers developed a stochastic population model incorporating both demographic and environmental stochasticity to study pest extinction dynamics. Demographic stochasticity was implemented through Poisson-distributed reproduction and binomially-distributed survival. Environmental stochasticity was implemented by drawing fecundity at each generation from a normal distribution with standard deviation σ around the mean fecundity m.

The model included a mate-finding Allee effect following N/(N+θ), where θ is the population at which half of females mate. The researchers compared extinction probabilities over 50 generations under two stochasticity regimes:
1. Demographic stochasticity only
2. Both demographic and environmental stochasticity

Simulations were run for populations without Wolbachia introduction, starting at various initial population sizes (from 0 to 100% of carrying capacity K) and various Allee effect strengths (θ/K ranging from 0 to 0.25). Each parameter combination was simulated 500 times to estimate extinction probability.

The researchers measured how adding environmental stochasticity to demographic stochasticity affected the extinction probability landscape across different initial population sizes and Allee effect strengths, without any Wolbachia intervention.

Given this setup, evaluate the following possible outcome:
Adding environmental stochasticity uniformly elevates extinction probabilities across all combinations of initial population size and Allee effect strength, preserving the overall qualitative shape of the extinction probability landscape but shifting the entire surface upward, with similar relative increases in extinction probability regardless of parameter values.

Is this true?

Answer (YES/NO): NO